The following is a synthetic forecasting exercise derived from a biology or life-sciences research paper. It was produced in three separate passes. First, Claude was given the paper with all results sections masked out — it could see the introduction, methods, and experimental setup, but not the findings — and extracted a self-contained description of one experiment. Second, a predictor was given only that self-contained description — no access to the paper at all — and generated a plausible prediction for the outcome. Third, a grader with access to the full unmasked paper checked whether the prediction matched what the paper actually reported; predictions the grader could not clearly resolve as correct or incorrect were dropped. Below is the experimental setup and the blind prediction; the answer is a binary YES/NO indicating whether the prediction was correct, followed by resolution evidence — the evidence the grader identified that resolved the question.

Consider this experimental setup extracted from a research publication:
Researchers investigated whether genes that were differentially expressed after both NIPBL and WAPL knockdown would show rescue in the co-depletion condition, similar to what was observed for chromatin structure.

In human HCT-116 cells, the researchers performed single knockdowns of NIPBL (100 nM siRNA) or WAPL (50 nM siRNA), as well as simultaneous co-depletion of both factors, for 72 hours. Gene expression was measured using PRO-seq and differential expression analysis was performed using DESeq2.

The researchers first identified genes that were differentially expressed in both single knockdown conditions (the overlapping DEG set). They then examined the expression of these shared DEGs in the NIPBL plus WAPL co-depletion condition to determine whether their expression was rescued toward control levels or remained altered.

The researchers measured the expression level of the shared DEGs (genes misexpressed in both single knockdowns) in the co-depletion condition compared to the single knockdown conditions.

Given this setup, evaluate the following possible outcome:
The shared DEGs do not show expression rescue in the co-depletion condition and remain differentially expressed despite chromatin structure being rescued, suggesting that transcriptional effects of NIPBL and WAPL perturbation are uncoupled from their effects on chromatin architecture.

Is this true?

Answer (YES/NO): NO